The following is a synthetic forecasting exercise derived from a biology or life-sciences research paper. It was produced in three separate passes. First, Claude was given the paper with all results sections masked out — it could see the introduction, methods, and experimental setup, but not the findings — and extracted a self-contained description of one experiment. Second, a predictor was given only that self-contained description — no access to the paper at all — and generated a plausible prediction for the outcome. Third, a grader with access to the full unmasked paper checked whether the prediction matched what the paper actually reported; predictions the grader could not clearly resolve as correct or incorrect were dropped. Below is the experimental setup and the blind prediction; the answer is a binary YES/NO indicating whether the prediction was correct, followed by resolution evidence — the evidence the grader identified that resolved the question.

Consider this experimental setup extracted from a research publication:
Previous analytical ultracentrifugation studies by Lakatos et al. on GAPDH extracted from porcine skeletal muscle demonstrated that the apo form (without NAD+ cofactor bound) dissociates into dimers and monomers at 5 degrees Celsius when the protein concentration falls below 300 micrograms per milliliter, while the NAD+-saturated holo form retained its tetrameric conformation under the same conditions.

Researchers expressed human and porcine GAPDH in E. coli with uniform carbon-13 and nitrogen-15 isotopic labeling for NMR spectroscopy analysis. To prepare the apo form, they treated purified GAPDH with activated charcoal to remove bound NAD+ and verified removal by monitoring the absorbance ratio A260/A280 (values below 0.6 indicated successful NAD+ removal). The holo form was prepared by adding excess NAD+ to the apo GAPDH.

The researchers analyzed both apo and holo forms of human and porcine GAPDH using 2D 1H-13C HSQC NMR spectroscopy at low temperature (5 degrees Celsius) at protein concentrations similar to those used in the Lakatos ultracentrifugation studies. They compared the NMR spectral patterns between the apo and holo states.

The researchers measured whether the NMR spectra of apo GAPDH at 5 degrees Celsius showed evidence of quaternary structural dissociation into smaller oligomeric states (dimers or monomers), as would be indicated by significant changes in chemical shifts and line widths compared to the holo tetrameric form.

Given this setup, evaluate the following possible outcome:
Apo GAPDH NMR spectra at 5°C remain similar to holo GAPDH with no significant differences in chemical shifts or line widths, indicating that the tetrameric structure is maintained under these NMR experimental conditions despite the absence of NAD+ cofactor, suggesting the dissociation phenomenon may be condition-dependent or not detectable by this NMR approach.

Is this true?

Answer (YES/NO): YES